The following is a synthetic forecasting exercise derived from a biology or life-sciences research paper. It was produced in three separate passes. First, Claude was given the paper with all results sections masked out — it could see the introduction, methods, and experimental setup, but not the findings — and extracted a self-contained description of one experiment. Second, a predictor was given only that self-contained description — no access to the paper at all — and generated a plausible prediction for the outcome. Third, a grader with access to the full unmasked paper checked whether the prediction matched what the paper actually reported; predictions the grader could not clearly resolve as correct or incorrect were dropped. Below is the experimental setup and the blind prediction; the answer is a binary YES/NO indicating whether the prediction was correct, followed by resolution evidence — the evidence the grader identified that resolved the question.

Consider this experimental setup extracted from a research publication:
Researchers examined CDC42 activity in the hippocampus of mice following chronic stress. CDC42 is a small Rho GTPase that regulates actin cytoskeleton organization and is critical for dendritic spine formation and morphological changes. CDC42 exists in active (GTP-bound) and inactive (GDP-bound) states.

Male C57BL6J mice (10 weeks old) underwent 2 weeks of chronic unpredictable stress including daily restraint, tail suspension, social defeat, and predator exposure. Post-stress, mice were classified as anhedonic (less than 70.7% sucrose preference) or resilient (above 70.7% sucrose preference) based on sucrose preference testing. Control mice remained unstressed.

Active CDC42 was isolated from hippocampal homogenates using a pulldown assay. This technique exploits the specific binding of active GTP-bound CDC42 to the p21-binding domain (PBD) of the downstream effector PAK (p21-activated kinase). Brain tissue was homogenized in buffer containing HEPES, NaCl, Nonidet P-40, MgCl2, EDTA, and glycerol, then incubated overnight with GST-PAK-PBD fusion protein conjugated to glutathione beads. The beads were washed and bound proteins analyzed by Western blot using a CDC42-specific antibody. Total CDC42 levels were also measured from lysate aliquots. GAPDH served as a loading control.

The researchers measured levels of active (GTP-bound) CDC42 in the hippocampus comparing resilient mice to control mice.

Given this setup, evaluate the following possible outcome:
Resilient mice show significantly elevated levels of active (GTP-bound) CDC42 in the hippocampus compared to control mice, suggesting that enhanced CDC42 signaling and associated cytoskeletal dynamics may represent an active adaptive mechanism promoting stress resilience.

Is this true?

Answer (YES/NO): NO